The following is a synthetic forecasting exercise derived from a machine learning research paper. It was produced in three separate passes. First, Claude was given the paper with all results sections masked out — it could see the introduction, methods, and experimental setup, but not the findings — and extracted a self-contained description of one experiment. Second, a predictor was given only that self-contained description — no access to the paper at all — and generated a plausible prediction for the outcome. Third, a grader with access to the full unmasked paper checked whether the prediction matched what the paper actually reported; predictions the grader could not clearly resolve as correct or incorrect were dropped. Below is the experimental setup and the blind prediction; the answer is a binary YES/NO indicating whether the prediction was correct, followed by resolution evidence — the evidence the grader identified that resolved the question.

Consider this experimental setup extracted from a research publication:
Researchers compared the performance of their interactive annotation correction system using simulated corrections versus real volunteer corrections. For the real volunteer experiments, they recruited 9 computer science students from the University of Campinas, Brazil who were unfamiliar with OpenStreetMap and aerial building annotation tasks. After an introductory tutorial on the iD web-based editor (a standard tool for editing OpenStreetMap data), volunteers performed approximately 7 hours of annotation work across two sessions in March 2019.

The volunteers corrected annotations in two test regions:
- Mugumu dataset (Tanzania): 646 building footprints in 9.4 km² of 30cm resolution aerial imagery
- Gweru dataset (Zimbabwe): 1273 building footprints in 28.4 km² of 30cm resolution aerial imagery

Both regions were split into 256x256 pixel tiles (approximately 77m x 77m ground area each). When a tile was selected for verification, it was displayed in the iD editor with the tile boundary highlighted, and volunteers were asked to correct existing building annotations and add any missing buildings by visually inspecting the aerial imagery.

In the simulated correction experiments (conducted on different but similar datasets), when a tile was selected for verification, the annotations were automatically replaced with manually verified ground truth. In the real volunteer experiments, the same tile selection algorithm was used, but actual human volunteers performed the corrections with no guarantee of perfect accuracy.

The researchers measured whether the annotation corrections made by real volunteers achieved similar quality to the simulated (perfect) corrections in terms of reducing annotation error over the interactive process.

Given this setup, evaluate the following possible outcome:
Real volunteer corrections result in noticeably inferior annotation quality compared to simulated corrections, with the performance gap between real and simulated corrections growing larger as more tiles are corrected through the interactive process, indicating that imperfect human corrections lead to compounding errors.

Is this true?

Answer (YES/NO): NO